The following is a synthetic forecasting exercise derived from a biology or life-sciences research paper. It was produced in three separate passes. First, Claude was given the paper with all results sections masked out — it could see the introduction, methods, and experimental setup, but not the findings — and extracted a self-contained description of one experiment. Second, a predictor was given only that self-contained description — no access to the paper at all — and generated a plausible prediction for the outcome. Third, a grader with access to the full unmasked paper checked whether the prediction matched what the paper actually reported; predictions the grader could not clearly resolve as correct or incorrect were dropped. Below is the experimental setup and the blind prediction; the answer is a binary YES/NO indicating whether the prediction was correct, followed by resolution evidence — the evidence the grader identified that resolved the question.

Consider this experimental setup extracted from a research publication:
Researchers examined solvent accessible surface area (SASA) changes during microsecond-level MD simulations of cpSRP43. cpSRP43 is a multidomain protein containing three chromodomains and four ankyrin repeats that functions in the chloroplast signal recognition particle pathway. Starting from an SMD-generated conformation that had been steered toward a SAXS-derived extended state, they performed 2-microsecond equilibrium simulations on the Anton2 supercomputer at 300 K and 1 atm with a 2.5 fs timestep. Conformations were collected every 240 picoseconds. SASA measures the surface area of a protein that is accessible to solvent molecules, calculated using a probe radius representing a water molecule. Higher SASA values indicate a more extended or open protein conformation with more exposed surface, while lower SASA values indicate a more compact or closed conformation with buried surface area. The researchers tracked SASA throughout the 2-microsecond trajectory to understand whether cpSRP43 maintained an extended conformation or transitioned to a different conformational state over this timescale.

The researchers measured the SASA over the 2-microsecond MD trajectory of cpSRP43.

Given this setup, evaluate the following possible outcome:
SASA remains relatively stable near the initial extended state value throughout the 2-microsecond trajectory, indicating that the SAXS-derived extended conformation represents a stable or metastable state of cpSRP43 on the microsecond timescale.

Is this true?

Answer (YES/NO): NO